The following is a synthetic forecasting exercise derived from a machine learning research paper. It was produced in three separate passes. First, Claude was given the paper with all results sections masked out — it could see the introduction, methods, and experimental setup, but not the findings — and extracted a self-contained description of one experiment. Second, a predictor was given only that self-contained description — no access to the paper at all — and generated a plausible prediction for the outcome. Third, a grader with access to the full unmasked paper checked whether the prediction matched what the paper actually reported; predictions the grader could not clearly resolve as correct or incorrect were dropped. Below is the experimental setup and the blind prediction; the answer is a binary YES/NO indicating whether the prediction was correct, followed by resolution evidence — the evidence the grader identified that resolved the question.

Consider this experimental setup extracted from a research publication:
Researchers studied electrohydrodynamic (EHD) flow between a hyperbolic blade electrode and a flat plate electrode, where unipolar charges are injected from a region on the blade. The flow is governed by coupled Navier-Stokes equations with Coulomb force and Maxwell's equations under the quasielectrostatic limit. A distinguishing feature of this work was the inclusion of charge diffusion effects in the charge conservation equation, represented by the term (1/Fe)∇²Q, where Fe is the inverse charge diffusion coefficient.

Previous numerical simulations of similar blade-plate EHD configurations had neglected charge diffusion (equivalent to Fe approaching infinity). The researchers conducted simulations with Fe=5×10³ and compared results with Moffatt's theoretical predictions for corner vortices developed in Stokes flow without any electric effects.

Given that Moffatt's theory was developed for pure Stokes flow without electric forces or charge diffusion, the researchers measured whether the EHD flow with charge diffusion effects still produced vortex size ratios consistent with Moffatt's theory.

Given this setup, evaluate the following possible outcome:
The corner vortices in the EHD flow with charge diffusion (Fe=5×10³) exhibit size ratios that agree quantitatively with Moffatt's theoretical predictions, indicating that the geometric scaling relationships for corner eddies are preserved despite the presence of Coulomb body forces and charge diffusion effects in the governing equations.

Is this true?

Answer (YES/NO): YES